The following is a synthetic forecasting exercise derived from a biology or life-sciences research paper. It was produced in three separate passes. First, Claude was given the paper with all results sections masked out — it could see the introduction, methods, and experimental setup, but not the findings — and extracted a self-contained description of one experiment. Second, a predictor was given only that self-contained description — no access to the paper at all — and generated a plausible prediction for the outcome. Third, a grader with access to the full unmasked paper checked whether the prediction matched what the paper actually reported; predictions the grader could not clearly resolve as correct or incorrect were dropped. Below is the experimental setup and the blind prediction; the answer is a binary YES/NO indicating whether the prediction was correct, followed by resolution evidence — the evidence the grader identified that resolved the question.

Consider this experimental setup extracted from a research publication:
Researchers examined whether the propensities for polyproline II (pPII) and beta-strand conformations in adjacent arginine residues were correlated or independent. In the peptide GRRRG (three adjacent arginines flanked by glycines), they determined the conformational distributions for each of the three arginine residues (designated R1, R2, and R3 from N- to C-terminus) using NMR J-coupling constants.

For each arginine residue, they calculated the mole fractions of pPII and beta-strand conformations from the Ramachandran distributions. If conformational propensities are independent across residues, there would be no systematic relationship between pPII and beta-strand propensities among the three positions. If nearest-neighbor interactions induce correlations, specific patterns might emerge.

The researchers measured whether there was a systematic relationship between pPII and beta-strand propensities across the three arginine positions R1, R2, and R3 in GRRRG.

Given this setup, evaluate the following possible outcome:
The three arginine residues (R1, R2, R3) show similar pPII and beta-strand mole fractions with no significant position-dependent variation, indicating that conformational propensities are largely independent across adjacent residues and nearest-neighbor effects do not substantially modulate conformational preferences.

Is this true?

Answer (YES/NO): NO